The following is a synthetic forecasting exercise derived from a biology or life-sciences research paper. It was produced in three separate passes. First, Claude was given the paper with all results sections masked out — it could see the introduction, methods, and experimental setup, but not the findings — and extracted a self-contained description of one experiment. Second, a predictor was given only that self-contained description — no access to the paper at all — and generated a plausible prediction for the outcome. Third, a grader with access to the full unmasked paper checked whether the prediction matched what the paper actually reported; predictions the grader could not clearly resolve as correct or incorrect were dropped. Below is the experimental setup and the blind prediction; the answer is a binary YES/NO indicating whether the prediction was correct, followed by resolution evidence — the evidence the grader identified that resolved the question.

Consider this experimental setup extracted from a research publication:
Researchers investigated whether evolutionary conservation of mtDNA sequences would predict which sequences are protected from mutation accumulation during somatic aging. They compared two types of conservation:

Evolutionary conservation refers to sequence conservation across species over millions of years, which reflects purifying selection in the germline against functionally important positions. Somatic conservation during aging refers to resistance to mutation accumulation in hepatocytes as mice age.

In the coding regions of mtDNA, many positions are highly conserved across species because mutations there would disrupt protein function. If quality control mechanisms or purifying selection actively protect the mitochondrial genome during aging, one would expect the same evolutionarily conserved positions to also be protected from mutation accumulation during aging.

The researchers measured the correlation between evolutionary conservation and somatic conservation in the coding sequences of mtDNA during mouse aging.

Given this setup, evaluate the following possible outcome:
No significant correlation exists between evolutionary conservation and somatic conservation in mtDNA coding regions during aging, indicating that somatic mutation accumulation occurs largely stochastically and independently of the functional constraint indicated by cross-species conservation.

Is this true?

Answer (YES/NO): NO